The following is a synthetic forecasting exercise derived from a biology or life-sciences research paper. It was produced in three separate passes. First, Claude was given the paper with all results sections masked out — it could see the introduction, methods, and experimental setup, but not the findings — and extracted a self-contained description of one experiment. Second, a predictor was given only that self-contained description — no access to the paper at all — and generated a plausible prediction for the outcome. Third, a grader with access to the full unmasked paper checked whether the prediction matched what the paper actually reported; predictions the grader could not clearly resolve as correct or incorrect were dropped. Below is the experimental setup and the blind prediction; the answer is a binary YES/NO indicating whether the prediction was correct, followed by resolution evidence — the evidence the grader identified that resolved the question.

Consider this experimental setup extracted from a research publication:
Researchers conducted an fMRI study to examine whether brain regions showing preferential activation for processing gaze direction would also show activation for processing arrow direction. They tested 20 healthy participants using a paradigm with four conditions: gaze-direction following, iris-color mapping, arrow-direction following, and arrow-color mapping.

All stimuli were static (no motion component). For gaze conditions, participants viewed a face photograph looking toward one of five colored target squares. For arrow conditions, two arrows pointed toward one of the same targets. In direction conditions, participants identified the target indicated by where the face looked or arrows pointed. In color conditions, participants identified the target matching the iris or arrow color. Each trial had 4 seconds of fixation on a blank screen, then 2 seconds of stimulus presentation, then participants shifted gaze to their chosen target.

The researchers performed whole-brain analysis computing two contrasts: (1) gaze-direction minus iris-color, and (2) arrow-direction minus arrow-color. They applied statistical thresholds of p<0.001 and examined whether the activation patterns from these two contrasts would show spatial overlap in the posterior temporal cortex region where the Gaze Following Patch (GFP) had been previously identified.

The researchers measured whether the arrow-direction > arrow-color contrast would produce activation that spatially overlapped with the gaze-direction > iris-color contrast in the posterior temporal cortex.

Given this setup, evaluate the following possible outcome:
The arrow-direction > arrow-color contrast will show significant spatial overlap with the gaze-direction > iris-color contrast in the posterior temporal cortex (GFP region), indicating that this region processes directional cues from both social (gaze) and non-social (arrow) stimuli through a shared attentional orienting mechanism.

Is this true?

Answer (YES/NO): NO